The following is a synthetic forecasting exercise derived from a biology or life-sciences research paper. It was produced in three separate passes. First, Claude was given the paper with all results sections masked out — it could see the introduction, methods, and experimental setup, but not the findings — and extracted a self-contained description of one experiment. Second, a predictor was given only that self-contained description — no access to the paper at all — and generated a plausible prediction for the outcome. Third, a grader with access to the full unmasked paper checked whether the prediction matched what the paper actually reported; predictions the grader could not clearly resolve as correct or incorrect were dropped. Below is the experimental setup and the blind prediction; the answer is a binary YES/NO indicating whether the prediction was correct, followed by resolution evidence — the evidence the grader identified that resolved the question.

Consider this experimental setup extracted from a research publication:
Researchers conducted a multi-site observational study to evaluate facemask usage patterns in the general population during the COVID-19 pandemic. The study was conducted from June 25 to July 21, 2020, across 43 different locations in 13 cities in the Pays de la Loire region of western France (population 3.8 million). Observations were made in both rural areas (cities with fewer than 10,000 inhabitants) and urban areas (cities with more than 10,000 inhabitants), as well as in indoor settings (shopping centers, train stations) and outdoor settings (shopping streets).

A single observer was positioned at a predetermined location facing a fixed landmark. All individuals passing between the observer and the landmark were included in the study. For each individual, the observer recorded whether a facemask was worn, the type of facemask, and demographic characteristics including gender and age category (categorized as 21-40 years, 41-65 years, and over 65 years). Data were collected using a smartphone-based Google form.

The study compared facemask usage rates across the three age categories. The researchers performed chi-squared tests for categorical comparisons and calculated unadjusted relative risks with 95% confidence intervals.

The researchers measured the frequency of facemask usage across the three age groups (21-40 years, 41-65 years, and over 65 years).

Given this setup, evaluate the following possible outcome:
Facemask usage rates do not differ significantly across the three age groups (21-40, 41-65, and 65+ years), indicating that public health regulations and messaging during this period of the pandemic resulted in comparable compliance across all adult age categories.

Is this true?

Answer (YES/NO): NO